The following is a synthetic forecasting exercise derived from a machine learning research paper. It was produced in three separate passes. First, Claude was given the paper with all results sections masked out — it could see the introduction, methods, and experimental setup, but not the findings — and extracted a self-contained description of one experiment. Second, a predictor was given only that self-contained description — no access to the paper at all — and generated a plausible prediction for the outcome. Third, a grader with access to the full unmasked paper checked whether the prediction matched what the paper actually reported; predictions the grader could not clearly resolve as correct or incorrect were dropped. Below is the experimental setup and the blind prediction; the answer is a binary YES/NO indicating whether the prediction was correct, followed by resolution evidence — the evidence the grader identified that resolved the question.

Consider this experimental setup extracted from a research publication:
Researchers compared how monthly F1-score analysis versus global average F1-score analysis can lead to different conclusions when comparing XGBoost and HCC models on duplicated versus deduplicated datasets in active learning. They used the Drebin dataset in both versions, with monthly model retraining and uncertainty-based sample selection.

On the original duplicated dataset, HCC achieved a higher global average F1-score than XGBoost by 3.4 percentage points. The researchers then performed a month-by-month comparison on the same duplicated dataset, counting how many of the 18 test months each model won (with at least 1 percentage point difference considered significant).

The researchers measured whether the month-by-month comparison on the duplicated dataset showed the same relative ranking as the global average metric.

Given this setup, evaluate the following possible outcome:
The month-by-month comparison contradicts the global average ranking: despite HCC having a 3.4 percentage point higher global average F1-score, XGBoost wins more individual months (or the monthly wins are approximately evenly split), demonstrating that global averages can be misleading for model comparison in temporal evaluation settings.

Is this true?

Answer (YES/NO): YES